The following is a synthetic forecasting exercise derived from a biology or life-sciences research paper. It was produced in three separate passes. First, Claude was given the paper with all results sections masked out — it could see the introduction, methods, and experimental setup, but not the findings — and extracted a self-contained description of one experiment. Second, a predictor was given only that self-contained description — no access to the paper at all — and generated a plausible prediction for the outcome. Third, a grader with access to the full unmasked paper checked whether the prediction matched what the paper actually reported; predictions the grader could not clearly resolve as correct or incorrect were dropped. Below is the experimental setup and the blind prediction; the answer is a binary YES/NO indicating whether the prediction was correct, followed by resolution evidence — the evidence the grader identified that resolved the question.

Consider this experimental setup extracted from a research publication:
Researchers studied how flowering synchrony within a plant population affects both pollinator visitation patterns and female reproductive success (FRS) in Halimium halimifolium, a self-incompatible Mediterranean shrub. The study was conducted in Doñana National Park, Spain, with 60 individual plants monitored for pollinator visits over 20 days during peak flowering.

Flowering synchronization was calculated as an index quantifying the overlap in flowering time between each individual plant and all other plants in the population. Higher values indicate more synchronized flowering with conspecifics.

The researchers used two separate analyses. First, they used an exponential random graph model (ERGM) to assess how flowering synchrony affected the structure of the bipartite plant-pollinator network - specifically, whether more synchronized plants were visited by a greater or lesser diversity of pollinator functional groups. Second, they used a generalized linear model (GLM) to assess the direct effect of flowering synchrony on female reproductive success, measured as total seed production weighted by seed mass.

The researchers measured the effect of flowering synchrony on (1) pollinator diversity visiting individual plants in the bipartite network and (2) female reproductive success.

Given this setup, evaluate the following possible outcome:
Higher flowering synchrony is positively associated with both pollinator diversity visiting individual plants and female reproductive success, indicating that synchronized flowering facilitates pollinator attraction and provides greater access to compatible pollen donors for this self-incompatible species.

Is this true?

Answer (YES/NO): NO